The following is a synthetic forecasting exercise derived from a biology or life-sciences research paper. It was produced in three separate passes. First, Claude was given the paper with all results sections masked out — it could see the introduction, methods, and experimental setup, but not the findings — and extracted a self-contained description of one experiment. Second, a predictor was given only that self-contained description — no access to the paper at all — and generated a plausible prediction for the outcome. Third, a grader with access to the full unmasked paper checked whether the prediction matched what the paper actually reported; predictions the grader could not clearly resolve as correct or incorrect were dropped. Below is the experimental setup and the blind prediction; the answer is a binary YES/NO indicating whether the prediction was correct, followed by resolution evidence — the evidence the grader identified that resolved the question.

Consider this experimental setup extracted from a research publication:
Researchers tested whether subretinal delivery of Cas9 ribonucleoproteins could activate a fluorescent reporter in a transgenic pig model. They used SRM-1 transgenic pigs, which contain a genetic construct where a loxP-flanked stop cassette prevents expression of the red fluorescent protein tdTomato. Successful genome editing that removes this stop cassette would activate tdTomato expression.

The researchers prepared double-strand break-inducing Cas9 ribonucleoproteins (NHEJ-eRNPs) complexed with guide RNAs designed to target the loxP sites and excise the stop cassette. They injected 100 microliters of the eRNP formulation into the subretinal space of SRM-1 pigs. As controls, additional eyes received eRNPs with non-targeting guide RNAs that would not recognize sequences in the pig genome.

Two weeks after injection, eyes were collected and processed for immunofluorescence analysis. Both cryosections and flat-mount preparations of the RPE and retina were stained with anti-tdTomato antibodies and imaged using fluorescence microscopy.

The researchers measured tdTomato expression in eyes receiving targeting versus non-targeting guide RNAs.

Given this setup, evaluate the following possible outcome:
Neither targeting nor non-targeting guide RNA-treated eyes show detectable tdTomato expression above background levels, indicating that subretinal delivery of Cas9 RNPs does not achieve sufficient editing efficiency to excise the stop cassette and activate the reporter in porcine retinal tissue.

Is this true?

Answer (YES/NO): NO